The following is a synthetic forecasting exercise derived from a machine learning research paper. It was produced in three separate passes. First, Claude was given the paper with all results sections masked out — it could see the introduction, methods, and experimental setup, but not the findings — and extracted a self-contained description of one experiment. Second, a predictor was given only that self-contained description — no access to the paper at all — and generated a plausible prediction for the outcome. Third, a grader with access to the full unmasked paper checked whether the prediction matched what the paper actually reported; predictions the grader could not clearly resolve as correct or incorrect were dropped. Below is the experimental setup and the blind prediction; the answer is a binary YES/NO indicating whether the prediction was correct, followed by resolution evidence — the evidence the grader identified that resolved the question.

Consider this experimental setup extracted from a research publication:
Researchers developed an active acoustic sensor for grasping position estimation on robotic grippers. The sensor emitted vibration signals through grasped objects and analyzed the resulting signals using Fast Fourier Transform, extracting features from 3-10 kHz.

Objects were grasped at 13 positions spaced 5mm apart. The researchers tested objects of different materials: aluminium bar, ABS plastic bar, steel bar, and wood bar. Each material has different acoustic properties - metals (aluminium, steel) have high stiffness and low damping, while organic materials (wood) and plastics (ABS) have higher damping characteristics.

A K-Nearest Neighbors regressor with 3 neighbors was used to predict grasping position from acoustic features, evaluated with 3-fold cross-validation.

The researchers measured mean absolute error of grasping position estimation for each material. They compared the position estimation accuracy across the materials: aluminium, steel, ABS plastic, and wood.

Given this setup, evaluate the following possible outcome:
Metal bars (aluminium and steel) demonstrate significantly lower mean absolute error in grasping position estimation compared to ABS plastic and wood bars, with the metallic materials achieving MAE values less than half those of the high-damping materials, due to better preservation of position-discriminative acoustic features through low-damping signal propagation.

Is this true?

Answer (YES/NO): NO